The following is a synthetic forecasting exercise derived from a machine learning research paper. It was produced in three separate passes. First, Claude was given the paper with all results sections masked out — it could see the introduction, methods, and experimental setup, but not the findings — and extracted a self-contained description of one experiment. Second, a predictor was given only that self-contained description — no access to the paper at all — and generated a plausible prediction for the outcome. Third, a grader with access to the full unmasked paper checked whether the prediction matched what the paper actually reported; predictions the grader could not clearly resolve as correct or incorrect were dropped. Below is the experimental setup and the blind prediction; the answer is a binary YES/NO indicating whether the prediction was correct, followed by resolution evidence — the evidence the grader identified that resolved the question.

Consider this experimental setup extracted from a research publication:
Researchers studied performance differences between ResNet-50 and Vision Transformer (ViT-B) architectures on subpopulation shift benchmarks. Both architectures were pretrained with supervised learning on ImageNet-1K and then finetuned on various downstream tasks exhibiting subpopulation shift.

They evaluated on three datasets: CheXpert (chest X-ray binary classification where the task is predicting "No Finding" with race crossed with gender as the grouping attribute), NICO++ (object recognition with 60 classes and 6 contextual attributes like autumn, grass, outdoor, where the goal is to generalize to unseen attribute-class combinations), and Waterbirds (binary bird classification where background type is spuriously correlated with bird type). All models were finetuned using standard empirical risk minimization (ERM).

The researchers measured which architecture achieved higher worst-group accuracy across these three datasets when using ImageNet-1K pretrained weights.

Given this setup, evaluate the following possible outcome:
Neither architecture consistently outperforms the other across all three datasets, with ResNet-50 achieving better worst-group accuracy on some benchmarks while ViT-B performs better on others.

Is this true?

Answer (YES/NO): NO